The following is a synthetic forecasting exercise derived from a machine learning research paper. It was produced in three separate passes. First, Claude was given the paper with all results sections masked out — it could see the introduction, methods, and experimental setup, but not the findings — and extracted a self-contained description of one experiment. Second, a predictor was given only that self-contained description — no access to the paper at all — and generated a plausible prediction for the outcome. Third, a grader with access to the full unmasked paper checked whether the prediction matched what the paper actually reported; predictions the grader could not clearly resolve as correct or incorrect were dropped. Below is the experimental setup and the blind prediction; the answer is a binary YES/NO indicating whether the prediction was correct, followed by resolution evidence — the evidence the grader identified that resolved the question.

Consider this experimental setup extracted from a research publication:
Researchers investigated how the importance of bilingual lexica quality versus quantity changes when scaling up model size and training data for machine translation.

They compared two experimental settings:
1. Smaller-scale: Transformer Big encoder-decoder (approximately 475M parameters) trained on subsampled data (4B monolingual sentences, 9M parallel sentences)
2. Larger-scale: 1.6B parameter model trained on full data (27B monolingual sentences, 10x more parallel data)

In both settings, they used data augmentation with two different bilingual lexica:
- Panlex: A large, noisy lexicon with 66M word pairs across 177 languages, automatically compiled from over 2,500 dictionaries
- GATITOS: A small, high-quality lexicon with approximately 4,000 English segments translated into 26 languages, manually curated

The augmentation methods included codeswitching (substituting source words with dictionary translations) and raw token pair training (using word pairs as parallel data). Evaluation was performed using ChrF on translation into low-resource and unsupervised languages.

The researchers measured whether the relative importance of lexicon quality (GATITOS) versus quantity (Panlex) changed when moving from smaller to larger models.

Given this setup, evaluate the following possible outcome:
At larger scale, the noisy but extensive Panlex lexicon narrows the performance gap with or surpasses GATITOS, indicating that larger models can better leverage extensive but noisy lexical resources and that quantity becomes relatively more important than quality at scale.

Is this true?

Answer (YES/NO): NO